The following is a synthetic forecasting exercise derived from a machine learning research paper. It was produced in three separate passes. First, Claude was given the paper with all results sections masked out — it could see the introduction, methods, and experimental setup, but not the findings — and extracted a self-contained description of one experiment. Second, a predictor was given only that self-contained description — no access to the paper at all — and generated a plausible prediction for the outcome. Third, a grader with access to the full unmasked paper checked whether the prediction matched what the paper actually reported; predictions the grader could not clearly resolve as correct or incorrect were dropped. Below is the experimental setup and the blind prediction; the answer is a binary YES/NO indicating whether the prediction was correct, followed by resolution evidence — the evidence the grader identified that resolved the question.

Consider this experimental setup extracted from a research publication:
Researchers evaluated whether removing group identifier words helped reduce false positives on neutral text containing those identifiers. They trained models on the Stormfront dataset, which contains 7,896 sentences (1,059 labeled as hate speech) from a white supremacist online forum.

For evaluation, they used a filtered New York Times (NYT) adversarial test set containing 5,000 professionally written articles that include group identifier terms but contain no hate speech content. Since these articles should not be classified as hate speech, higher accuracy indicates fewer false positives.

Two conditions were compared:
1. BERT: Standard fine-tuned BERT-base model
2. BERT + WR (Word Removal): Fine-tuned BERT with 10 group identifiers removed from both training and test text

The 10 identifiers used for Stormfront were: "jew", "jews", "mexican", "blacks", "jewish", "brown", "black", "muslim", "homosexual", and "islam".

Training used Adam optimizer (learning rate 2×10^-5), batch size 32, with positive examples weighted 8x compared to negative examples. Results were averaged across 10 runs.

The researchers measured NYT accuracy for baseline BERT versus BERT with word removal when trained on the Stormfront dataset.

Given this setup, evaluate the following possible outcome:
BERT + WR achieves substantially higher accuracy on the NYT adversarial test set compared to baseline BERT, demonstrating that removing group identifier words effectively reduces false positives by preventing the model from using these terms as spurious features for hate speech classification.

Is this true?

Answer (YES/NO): NO